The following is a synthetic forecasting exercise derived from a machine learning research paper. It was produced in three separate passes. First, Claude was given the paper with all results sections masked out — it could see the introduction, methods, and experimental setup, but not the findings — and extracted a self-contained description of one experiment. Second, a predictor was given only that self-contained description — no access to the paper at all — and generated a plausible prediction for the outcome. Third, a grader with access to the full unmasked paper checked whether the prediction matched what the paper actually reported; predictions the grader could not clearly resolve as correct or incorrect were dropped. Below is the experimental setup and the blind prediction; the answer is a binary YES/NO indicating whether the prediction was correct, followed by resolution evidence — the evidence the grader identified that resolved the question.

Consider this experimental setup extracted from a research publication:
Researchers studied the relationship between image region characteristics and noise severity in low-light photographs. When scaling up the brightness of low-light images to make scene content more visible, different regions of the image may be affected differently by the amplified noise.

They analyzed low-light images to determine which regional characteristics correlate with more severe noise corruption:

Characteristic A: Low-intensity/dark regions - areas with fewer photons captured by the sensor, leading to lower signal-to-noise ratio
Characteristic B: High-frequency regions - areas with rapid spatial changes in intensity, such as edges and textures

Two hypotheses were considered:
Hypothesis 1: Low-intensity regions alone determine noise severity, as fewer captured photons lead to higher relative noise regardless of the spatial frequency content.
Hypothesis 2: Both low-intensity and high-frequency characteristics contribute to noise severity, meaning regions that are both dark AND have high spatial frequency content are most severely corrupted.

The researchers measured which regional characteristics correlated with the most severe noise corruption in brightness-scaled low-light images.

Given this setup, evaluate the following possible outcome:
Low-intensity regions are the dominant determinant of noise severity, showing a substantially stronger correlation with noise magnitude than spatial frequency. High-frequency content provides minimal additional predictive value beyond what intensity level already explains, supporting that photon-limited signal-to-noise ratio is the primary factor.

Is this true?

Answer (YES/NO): NO